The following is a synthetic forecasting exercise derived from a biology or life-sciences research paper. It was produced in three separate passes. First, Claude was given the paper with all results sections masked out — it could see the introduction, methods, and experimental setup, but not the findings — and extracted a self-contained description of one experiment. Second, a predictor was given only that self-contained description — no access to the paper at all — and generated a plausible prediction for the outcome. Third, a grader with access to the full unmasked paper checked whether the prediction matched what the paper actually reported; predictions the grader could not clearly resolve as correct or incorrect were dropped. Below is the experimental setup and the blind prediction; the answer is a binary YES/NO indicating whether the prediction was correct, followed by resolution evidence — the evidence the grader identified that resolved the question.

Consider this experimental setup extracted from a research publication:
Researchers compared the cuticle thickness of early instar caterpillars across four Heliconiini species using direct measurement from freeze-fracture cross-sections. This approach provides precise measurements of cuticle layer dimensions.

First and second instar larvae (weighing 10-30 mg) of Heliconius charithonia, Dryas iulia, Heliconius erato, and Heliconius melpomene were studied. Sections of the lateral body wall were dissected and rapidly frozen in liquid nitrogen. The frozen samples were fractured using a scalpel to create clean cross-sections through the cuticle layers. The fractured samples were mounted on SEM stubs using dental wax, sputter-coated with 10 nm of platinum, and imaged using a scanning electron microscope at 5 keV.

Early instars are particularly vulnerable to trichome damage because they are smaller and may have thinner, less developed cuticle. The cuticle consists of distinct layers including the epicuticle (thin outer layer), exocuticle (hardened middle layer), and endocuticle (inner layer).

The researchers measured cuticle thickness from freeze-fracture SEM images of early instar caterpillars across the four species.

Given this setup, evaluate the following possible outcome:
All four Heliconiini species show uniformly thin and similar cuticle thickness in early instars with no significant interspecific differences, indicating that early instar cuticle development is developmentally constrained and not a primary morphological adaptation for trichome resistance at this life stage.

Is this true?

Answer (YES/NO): NO